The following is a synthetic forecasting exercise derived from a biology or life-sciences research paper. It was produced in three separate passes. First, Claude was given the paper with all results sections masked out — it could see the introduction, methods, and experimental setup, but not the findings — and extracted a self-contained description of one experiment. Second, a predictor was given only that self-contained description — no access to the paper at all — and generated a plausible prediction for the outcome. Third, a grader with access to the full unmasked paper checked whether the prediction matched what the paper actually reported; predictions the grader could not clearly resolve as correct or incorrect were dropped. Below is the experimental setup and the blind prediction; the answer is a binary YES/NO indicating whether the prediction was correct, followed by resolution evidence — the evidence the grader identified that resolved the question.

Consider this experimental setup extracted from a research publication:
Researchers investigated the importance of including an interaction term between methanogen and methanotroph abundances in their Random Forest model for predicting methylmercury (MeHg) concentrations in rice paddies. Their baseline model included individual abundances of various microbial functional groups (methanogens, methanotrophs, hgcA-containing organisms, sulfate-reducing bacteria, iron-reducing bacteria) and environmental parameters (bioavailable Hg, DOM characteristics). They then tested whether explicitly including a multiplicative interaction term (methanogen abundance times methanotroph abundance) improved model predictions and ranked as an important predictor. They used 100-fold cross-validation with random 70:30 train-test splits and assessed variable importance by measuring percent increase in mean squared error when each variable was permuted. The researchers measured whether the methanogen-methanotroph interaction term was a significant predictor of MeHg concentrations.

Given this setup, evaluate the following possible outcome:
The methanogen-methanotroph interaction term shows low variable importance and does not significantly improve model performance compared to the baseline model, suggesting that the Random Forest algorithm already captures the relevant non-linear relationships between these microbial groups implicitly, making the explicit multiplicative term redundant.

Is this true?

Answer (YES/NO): NO